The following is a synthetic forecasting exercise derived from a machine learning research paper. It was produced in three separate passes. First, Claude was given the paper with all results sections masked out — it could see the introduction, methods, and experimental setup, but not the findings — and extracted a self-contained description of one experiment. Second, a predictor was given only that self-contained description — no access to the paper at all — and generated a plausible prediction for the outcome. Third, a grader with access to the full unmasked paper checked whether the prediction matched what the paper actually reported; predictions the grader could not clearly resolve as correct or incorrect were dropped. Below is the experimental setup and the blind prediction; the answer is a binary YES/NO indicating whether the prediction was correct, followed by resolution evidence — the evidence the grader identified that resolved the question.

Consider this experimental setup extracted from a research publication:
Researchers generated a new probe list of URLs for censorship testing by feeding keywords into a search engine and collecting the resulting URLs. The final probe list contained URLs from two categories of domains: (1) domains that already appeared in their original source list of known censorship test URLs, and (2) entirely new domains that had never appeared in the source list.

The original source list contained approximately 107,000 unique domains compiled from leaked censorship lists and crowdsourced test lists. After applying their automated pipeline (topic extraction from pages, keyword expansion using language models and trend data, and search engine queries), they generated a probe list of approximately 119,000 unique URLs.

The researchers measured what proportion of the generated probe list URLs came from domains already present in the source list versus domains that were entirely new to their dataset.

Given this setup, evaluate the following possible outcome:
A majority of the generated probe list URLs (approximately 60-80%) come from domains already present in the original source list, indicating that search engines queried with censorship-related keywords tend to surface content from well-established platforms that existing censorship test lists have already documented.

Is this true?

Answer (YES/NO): NO